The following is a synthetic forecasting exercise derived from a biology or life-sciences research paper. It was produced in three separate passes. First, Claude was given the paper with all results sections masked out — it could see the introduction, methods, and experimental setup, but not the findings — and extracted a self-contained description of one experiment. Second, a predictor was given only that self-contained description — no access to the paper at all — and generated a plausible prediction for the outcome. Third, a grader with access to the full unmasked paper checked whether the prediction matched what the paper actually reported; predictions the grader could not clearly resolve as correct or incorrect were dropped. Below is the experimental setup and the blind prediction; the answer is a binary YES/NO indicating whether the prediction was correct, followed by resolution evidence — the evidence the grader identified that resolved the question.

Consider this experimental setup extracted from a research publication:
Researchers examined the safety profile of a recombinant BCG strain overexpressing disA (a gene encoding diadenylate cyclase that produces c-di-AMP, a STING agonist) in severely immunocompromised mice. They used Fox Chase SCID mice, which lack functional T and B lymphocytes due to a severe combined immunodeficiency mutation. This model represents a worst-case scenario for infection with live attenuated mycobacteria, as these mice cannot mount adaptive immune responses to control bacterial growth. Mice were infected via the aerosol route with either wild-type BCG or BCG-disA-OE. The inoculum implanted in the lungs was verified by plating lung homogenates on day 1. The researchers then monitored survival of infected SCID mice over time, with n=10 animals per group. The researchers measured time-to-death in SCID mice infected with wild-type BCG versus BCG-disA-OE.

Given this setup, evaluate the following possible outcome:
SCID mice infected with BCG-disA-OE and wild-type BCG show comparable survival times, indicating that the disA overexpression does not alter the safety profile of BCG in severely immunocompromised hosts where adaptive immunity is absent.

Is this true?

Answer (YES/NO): NO